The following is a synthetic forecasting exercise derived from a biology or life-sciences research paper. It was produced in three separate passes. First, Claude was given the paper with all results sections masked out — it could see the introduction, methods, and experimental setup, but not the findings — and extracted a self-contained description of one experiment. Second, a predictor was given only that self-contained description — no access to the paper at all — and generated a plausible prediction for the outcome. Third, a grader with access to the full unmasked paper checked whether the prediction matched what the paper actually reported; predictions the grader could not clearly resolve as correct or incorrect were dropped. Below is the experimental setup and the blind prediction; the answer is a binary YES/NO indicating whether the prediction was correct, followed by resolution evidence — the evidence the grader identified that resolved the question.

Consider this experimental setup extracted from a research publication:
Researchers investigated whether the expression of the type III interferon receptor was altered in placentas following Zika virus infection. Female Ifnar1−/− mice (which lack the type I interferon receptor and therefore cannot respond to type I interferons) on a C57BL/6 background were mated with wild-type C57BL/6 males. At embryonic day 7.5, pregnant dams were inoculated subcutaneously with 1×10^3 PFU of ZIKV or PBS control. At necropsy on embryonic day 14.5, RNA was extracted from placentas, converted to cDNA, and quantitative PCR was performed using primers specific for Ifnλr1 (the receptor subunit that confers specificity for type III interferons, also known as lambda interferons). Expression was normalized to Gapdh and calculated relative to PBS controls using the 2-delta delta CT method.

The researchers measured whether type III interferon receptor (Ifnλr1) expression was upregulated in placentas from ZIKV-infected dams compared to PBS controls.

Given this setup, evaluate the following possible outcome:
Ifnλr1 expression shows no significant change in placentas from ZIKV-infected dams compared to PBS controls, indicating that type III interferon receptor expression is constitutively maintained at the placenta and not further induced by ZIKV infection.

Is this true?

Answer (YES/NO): NO